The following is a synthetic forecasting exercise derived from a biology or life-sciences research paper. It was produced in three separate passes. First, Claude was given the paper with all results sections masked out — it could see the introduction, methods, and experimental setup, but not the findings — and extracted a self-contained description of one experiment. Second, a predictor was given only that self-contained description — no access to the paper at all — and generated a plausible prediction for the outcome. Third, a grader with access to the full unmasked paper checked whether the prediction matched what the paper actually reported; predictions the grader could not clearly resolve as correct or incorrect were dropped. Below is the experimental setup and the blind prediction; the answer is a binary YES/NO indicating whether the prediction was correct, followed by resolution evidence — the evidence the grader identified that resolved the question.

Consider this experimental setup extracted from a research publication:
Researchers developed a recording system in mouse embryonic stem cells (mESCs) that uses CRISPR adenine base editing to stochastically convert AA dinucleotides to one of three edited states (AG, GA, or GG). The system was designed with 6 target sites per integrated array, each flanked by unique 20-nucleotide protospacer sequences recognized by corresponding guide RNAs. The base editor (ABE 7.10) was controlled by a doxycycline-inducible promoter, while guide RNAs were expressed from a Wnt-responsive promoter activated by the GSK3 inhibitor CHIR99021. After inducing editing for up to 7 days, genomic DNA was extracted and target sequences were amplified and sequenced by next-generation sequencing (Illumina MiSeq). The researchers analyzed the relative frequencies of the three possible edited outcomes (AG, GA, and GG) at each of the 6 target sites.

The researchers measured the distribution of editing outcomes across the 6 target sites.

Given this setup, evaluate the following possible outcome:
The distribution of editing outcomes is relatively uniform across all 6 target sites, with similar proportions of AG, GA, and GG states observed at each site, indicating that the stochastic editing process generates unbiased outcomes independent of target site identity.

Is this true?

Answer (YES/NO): NO